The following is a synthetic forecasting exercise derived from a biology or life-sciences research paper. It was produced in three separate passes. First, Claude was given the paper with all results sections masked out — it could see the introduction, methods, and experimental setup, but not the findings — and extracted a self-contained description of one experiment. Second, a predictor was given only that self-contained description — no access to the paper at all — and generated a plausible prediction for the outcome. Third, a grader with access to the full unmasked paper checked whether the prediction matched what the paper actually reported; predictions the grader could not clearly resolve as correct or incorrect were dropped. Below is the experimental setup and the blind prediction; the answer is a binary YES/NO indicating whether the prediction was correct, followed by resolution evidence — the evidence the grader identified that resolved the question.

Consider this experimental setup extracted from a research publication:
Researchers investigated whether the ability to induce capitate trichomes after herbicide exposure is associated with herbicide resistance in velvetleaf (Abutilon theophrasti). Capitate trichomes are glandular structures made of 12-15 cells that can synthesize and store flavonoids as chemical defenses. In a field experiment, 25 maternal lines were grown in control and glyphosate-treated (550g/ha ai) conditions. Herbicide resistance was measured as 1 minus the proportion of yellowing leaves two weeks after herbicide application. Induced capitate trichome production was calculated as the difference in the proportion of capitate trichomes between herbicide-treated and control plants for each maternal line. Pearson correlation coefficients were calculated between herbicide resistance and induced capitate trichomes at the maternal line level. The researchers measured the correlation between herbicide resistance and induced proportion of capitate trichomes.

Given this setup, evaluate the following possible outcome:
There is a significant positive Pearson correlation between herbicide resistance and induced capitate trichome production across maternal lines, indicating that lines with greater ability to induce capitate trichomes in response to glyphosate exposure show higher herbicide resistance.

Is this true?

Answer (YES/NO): NO